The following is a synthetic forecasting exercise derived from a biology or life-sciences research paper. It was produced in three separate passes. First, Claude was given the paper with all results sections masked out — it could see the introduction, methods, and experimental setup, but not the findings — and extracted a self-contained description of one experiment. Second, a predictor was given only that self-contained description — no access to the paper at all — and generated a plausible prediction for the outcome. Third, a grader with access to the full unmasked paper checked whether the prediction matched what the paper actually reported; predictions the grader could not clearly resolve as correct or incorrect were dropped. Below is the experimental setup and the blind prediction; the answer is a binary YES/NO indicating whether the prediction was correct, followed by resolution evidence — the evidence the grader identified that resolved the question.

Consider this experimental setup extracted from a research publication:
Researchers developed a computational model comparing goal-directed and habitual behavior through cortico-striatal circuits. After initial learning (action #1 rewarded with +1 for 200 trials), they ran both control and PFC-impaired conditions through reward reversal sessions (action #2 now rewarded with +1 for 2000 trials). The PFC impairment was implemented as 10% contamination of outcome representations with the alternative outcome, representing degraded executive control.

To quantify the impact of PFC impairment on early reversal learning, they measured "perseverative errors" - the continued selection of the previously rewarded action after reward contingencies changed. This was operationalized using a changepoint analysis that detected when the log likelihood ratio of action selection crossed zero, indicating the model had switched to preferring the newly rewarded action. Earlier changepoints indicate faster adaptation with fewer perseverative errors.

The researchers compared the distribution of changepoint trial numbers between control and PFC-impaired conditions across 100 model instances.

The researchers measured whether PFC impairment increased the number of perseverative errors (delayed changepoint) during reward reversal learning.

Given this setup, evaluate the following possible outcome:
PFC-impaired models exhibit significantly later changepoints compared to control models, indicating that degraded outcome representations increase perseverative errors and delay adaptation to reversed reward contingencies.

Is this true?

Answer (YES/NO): YES